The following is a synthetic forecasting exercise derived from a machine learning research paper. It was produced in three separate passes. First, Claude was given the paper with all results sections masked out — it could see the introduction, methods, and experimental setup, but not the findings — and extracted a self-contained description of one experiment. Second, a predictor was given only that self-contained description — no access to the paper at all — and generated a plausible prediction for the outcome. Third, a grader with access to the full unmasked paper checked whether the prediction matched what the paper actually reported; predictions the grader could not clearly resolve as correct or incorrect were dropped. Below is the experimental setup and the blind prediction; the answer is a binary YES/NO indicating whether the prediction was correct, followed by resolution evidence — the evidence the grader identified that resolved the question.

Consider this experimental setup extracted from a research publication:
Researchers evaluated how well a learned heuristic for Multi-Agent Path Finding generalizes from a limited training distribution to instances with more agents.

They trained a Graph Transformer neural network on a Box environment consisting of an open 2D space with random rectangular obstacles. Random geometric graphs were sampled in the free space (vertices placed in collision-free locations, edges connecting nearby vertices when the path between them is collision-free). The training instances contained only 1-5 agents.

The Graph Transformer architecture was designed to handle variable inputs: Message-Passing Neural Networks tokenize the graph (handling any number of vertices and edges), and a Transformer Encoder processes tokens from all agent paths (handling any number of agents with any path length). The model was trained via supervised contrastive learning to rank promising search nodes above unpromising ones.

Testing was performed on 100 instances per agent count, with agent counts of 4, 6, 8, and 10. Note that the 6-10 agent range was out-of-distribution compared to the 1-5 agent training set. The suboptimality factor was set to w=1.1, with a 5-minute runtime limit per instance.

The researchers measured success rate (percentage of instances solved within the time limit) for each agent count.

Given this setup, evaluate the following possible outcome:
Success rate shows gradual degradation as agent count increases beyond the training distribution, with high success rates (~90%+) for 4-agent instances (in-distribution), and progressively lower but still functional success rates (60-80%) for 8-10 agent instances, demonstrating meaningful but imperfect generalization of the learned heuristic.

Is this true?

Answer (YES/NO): NO